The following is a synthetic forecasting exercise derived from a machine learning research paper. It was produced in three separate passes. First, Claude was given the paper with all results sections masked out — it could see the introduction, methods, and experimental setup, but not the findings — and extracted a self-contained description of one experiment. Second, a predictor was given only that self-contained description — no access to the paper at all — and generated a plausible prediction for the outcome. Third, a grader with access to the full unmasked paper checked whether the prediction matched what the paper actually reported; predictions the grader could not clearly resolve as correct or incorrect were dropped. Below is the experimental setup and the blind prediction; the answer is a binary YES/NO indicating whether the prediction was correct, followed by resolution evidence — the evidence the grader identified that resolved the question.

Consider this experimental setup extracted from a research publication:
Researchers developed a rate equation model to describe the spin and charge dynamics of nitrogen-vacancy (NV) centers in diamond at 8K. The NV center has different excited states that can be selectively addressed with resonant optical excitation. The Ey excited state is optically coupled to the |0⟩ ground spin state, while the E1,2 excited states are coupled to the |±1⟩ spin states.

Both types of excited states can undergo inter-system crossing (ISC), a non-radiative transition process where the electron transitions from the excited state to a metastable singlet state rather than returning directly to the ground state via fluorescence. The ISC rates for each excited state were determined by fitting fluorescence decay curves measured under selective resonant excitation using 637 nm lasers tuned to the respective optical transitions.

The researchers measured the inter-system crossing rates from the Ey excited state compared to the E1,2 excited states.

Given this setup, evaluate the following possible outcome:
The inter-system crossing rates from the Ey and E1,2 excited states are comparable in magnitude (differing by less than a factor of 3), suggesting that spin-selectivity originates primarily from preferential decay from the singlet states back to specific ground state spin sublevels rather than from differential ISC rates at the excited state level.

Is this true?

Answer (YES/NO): NO